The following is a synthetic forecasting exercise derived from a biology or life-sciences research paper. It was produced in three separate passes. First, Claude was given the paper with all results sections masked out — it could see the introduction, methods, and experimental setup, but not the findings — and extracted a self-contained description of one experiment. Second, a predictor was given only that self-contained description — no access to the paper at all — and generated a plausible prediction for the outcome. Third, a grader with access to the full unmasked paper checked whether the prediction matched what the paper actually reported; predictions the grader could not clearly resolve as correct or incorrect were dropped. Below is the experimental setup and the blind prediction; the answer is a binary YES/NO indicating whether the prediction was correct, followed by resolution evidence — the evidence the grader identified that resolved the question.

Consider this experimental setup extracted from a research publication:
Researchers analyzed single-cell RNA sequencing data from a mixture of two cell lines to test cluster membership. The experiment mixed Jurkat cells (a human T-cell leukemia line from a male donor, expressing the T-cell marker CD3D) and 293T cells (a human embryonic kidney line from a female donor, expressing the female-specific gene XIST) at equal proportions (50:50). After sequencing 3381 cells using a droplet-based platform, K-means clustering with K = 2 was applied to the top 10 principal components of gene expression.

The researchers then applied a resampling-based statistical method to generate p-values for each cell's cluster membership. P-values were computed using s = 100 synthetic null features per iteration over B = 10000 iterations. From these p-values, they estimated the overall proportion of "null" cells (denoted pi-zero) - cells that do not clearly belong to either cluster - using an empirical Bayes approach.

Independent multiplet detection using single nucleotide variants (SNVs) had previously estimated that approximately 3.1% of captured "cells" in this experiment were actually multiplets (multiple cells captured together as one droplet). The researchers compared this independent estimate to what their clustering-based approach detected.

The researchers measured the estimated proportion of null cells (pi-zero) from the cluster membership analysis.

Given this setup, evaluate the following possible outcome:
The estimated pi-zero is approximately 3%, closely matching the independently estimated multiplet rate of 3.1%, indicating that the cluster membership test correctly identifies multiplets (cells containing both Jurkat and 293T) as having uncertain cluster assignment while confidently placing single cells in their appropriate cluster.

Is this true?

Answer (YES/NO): NO